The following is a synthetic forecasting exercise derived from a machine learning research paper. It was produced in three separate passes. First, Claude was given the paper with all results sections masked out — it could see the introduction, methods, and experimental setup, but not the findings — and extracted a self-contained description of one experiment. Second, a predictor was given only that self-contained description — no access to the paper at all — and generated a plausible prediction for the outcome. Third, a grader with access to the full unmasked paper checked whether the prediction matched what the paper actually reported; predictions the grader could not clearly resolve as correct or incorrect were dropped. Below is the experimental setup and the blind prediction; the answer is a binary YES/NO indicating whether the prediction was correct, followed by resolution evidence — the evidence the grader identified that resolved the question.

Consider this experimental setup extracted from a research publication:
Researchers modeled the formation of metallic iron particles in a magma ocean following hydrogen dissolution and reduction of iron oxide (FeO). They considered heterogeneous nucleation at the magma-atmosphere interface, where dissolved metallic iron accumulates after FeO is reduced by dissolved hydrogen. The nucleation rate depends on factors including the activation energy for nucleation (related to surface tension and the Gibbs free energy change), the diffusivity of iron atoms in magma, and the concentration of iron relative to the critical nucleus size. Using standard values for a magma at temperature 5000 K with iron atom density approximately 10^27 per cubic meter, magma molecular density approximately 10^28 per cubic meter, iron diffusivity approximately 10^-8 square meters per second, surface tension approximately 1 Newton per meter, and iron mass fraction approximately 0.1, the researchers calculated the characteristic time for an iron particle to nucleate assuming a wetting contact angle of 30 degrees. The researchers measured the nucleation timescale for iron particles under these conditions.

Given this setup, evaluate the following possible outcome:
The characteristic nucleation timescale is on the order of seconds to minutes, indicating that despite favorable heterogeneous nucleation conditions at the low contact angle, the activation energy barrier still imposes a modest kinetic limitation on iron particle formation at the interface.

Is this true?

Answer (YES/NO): NO